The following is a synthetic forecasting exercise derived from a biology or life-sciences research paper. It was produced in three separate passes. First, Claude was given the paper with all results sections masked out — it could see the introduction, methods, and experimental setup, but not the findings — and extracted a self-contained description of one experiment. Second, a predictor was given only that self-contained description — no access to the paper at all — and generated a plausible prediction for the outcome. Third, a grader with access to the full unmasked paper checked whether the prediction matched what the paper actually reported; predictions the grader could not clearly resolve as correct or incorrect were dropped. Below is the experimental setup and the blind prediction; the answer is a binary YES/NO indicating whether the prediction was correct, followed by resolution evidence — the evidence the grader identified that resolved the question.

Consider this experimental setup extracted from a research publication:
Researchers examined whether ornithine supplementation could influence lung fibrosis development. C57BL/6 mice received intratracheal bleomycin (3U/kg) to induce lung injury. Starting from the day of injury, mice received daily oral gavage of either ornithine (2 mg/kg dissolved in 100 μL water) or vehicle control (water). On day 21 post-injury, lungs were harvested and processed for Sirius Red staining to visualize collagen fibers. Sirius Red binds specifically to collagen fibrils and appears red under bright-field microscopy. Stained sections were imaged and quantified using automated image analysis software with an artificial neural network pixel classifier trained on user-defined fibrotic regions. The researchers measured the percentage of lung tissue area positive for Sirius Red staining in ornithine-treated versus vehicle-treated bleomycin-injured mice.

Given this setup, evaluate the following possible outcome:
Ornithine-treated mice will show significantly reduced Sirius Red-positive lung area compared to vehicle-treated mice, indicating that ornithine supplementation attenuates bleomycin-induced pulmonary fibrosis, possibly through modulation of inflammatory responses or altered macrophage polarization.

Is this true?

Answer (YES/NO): NO